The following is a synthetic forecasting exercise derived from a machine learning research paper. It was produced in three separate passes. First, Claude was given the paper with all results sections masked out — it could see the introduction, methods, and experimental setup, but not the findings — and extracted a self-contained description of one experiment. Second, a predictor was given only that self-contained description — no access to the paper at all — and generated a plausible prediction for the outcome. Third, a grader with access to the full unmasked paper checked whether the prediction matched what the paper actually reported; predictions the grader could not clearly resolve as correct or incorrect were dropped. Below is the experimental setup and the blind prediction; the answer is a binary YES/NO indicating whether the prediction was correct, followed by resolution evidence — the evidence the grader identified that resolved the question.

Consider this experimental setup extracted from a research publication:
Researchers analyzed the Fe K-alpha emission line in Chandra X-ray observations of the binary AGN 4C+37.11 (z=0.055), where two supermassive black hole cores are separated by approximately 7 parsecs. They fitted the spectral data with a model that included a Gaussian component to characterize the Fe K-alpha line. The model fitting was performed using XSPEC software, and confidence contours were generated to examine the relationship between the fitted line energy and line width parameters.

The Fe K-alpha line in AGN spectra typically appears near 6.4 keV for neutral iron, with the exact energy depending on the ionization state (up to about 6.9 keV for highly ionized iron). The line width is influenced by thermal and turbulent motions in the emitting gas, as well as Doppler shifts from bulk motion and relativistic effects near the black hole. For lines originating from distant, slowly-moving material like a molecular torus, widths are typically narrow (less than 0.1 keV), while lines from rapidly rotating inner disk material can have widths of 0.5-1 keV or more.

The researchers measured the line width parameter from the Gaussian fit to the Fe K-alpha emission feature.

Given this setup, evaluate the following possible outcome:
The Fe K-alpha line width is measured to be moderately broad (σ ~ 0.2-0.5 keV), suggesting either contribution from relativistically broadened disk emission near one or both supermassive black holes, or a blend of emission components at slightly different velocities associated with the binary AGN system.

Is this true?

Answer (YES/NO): NO